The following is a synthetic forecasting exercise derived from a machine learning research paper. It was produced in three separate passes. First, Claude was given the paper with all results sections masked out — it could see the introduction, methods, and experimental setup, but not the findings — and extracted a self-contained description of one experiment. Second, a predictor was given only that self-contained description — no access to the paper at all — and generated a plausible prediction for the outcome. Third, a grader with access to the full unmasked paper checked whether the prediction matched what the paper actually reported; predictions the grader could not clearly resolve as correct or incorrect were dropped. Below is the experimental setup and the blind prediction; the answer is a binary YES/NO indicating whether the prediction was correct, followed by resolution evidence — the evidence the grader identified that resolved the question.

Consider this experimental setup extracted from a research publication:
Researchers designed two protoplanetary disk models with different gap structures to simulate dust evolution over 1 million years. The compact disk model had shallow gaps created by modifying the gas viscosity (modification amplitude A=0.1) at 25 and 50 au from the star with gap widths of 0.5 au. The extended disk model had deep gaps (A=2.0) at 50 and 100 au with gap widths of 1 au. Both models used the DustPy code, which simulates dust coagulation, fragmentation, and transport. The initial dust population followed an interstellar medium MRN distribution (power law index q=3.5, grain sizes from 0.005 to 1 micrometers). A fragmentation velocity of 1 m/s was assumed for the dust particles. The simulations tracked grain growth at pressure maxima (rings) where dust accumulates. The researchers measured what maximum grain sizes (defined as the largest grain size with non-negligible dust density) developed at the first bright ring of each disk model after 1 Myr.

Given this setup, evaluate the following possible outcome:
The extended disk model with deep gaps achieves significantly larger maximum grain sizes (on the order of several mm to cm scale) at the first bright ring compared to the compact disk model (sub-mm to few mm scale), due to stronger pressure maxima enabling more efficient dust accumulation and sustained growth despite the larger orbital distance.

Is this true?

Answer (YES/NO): NO